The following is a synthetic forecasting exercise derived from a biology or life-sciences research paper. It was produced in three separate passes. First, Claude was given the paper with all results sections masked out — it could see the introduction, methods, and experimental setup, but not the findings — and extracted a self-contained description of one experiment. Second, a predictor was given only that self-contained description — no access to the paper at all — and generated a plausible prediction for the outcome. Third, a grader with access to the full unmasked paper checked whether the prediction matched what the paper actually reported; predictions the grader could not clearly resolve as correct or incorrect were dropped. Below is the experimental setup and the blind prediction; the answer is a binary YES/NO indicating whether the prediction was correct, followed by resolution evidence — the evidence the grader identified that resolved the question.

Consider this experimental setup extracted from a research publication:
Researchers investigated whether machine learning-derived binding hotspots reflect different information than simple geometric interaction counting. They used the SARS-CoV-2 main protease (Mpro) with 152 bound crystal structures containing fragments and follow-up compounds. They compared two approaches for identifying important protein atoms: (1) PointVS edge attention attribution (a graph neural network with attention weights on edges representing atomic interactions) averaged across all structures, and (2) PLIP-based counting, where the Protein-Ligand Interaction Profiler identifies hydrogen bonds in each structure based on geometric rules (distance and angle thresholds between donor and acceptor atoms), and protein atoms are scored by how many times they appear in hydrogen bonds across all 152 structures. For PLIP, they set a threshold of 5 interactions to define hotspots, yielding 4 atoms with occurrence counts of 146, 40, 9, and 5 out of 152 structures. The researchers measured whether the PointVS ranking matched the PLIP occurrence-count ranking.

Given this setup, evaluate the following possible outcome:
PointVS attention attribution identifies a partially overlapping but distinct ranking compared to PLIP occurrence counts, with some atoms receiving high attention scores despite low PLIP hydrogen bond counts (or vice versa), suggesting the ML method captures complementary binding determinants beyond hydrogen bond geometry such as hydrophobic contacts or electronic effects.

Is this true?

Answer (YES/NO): NO